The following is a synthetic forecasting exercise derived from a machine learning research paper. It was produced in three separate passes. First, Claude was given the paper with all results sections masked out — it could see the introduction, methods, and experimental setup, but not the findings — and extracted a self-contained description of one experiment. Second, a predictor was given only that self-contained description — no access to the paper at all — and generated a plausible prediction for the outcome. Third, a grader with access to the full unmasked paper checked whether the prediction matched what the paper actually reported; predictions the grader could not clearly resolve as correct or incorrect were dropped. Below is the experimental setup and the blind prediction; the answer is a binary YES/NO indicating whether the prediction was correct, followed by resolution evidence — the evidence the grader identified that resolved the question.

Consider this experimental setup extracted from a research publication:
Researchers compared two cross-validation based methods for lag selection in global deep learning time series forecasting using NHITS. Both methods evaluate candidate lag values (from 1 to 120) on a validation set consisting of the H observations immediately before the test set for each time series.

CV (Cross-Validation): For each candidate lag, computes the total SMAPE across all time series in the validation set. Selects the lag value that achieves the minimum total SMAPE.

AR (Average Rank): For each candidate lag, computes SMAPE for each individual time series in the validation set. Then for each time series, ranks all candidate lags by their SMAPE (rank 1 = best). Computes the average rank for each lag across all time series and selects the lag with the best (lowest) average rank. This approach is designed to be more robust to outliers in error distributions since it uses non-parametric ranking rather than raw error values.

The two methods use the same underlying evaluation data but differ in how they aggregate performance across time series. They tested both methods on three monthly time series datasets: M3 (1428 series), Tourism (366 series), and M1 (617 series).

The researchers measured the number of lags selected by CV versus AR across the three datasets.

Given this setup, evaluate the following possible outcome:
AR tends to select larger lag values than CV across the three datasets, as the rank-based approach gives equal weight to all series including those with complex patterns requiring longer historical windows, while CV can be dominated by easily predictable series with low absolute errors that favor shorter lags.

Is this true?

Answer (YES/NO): NO